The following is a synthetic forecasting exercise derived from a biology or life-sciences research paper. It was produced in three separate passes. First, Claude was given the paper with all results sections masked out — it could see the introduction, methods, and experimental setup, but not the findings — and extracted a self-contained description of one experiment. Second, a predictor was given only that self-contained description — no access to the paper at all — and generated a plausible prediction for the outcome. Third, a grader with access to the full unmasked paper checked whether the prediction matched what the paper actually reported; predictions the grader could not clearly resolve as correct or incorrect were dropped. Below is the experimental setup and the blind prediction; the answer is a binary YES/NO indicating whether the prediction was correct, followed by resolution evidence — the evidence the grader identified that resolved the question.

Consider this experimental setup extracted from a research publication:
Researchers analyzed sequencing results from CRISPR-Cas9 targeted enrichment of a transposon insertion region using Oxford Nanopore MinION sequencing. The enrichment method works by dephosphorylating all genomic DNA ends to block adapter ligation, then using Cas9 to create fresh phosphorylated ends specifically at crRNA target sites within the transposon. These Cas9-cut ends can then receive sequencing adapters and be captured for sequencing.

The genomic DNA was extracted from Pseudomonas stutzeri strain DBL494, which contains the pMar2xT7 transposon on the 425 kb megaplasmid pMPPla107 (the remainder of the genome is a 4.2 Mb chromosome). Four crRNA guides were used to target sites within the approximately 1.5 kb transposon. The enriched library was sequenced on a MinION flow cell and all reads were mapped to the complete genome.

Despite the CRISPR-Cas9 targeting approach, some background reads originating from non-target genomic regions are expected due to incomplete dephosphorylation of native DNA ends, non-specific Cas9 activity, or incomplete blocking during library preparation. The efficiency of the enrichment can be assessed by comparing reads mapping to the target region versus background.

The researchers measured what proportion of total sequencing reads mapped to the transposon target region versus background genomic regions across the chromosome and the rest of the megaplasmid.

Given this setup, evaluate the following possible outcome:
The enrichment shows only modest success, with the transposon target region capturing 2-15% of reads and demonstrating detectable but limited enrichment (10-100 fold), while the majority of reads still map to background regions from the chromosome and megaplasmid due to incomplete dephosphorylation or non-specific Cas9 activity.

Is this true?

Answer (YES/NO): NO